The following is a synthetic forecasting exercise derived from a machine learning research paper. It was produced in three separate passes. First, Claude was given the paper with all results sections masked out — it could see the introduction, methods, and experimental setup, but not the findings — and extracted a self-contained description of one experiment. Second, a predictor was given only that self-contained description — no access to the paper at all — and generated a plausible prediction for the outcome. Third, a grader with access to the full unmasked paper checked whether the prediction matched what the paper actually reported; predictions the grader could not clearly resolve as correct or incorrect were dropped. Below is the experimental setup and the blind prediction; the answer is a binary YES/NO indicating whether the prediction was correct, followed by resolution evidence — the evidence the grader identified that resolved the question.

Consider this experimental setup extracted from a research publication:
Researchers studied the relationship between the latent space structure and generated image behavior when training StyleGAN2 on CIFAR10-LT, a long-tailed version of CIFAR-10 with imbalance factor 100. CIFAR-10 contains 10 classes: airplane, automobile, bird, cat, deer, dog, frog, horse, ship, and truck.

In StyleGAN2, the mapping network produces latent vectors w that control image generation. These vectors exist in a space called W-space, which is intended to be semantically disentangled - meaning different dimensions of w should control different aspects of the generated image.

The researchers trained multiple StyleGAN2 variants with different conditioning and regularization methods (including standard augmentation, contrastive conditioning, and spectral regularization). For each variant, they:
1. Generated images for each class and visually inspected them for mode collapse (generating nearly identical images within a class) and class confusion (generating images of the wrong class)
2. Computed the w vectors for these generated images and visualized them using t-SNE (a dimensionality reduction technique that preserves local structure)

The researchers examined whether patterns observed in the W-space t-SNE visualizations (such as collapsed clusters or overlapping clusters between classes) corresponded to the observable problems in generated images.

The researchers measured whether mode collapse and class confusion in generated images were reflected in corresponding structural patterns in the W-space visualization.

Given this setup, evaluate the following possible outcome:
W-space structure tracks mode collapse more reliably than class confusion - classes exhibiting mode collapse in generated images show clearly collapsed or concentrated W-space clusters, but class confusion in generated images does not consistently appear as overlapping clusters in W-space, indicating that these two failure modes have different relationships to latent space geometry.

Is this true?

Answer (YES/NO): NO